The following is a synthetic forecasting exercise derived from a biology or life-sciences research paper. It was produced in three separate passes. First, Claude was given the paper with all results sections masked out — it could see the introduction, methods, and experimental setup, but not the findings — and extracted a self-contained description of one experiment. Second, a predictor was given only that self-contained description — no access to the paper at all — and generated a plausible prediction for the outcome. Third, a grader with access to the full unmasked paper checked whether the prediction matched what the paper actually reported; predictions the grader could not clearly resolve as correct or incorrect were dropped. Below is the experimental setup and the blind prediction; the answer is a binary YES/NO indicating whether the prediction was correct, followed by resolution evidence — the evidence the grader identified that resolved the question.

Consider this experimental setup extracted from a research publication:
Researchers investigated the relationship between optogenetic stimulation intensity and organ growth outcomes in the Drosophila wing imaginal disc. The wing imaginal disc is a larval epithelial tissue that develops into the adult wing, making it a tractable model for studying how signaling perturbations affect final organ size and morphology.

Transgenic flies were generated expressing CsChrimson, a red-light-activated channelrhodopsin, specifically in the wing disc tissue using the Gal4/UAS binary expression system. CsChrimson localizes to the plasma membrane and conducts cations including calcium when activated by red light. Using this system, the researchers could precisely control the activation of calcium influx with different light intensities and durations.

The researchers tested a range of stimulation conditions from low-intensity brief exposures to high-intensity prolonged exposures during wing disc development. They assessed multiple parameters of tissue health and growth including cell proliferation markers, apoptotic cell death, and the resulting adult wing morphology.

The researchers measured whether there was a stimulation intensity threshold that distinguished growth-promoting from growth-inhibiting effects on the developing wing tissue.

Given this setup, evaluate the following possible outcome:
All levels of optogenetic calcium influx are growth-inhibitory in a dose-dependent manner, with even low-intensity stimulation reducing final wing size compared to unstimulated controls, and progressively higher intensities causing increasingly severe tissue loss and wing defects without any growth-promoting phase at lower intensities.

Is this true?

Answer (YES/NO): NO